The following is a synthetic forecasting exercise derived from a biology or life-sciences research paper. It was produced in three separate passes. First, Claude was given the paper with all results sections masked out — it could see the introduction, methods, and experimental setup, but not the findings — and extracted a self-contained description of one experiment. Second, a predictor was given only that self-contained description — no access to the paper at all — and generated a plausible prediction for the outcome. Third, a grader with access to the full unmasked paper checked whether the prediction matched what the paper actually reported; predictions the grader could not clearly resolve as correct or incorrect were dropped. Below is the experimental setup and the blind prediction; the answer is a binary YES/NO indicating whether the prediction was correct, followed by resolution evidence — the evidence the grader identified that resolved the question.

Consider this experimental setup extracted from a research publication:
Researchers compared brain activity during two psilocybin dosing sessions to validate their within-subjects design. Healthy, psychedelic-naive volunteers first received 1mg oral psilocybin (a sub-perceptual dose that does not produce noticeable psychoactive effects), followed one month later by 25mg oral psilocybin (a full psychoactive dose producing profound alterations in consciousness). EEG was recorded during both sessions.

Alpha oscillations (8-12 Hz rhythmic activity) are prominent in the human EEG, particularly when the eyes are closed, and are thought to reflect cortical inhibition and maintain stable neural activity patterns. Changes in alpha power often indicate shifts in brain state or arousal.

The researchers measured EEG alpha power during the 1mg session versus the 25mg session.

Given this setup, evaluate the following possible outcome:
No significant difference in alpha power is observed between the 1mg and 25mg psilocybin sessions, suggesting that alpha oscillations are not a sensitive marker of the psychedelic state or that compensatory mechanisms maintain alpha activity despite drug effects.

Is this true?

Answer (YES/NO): NO